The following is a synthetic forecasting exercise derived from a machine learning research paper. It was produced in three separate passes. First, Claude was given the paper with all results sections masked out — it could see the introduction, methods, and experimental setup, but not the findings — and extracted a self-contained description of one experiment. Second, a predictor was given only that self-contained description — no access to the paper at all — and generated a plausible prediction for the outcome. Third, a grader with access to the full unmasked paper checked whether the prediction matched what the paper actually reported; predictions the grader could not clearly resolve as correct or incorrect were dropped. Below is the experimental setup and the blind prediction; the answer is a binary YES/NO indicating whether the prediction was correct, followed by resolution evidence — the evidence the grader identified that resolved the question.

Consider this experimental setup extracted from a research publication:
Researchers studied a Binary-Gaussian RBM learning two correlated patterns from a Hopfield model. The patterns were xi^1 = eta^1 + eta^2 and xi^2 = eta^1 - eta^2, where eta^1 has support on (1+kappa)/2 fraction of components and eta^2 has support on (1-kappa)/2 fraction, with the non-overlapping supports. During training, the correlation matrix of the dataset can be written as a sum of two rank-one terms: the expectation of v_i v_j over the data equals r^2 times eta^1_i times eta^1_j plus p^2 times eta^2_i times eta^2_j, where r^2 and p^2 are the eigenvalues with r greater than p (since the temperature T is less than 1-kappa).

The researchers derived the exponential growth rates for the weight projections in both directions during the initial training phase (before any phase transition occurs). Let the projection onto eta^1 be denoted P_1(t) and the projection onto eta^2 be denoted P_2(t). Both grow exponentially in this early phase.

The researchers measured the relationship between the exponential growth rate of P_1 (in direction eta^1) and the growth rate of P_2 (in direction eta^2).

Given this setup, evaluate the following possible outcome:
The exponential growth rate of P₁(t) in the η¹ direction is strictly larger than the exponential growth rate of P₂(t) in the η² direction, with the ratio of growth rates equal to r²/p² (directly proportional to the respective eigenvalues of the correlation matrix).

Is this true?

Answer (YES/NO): NO